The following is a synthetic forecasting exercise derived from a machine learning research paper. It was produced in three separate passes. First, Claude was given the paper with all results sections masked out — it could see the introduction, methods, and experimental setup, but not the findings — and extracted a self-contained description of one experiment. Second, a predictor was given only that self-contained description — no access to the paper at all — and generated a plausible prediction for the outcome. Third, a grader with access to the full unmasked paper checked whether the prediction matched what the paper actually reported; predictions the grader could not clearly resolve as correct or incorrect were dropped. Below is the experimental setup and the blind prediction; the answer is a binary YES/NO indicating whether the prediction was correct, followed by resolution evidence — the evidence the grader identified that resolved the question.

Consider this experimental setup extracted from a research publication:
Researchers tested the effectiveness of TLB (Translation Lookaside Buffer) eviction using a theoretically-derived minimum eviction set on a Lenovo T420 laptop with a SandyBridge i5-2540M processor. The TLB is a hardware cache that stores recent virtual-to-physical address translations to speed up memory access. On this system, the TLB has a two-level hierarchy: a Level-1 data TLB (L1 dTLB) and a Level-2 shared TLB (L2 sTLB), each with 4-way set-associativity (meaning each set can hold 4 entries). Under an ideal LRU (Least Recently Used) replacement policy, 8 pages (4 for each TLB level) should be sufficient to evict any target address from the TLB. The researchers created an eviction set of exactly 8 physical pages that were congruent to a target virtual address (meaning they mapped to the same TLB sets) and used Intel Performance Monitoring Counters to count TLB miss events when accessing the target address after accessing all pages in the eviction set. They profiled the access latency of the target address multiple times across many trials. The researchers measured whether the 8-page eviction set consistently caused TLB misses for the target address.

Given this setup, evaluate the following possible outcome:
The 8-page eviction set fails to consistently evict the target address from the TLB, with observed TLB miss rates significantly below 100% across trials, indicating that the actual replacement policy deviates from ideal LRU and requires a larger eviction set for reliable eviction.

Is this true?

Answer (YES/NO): YES